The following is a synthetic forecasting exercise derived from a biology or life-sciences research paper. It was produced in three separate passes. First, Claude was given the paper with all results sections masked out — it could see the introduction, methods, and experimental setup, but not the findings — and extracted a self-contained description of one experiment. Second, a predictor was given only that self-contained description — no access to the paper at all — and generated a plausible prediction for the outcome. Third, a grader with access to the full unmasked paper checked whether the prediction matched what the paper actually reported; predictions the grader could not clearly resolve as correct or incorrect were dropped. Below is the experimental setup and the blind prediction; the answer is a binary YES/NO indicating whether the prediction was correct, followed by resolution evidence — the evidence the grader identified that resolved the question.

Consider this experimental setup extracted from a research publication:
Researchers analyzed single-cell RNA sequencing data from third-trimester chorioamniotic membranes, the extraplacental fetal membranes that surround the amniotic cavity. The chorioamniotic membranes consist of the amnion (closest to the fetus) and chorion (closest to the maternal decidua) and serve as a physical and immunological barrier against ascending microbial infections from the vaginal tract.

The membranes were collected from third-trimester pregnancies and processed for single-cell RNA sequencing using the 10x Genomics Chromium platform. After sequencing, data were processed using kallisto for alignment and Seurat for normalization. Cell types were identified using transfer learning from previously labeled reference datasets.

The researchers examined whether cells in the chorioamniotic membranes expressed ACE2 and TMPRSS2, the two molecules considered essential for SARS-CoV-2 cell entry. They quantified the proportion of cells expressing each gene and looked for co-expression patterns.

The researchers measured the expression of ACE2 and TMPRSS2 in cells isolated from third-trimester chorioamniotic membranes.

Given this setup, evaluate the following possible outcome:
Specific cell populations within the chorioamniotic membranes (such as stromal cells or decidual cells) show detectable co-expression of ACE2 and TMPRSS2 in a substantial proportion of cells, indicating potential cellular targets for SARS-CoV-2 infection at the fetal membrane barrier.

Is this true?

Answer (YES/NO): NO